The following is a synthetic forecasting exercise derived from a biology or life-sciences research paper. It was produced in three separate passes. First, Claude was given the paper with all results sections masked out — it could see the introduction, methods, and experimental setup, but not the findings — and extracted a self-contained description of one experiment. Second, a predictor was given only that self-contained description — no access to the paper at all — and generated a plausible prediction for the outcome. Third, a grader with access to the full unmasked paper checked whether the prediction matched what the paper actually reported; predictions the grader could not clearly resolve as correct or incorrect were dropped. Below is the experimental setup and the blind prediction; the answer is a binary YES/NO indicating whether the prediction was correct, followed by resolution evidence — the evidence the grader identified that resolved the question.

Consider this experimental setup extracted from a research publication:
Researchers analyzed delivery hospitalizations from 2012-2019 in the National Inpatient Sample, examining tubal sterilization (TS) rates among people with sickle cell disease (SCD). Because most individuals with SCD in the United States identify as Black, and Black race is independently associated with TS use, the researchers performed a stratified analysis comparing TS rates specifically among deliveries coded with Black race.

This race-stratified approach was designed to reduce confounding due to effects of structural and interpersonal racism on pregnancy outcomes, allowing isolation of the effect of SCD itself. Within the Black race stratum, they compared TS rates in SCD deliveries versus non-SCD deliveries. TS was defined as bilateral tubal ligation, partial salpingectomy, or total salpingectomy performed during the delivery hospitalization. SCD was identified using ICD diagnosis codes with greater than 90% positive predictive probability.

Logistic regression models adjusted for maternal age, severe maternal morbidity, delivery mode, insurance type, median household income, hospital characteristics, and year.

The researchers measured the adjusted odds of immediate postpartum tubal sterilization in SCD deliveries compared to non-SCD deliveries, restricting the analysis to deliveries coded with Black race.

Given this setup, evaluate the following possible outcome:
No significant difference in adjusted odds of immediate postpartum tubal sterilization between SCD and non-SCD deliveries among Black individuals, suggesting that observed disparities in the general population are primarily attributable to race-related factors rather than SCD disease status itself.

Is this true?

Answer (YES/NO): NO